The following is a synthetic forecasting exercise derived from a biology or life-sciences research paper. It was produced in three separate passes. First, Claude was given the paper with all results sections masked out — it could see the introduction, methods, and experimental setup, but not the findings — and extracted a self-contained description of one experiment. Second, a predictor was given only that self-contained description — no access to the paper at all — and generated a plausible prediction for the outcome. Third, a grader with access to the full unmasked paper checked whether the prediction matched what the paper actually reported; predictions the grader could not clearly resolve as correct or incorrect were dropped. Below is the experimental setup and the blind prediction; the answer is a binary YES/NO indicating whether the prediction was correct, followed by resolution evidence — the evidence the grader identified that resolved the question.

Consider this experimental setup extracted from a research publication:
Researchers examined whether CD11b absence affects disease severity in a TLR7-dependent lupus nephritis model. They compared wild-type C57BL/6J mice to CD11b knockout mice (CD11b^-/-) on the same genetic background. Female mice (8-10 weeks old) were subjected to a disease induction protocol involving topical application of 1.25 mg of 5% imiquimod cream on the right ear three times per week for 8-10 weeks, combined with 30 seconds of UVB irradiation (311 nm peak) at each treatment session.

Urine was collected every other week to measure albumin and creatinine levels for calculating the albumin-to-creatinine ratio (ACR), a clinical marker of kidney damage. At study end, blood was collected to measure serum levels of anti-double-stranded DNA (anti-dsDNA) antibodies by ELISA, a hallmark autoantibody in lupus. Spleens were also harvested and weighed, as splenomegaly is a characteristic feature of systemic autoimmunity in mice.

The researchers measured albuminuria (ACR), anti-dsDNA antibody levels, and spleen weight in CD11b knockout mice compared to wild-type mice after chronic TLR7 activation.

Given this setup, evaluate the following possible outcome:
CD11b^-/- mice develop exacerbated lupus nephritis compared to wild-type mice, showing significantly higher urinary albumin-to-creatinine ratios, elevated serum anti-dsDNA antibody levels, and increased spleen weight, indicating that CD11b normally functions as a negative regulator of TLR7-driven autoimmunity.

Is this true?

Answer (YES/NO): YES